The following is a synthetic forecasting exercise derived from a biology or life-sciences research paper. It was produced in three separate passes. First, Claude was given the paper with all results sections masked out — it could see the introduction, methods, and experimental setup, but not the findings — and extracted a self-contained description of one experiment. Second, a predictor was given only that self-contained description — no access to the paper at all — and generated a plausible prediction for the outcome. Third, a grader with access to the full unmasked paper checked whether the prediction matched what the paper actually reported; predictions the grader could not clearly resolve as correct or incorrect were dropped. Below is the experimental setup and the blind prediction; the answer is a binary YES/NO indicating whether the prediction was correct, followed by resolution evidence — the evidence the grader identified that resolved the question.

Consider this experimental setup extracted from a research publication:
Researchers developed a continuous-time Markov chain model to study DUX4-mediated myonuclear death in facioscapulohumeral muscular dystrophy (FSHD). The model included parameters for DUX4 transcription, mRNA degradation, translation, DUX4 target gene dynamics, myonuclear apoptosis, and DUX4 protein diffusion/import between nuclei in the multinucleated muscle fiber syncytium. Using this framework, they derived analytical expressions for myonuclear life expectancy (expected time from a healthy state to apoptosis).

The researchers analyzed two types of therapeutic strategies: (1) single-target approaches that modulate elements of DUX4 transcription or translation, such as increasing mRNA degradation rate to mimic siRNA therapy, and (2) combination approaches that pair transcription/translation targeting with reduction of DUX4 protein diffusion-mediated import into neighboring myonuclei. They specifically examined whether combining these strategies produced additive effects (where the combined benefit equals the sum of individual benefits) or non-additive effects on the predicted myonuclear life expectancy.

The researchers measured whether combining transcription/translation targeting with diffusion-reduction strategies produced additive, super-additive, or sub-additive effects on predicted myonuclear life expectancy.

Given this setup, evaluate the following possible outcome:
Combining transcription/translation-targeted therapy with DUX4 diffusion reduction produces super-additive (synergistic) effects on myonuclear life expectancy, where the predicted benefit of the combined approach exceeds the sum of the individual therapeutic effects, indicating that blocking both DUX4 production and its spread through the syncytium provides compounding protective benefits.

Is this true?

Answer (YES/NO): YES